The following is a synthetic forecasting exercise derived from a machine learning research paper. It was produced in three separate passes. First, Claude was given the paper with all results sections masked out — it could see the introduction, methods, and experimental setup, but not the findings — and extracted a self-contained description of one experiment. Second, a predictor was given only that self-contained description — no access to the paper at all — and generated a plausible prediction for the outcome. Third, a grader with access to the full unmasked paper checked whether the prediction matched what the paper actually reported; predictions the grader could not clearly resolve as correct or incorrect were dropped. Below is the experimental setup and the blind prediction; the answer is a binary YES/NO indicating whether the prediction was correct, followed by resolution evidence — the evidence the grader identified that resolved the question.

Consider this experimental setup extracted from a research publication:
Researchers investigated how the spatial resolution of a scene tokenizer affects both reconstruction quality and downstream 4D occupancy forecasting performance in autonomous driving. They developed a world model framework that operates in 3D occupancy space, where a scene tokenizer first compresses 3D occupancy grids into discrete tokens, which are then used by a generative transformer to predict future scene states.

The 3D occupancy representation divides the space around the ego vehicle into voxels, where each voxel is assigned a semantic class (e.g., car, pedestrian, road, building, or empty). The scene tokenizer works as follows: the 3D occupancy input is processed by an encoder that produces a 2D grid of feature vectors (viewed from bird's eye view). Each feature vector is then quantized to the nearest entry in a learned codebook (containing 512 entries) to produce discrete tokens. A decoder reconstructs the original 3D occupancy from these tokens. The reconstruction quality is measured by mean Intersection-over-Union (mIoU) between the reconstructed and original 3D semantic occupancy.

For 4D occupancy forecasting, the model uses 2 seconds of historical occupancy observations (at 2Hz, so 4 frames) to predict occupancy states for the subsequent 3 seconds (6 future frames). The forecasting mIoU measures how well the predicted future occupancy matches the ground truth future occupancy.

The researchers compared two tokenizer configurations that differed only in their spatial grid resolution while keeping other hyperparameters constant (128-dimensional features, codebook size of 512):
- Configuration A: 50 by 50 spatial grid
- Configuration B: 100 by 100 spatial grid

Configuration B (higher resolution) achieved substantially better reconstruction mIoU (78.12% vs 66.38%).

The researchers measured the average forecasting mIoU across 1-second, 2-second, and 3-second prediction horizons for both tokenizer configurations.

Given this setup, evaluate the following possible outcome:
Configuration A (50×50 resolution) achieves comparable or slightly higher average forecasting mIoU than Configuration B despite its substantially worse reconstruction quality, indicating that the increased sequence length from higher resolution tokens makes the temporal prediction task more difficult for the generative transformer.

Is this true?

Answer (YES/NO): NO